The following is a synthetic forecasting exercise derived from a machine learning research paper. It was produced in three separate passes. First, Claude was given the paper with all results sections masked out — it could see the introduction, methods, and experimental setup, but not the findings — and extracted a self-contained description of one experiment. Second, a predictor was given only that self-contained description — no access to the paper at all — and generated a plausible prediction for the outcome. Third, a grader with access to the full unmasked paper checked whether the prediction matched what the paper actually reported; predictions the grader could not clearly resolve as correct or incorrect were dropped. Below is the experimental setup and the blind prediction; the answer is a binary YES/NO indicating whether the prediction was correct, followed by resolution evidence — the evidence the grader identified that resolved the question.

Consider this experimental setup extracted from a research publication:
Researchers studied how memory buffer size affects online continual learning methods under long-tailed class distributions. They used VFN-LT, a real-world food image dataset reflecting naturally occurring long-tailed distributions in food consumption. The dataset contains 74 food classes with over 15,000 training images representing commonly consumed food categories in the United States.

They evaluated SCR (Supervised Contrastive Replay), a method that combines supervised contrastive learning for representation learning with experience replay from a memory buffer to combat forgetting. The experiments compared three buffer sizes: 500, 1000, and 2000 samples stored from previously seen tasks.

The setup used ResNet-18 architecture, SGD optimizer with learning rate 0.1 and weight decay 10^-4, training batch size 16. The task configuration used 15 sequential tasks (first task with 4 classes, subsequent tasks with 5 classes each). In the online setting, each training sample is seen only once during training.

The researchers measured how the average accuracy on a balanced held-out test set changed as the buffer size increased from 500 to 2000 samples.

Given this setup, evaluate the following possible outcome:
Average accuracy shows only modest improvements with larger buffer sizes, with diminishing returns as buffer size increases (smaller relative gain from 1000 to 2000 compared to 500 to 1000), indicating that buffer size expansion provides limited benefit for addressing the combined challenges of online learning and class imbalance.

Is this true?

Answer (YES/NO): NO